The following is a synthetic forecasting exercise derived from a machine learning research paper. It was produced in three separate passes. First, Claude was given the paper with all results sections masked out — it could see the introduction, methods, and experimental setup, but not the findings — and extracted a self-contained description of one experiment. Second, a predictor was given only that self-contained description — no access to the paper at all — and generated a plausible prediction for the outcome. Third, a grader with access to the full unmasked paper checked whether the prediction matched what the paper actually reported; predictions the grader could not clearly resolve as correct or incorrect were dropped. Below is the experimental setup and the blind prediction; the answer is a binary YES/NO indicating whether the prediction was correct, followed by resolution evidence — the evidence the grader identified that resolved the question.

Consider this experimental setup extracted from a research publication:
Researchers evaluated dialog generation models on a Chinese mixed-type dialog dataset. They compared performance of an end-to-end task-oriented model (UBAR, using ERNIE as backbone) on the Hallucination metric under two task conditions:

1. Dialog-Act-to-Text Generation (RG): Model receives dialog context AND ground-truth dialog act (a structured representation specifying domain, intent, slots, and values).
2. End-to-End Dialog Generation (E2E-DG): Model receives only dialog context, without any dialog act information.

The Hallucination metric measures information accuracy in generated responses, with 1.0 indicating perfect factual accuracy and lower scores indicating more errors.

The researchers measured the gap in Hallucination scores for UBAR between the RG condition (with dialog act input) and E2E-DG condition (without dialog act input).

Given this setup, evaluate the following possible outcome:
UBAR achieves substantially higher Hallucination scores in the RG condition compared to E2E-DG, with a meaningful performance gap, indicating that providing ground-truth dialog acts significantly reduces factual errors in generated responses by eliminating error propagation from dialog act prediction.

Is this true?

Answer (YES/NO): YES